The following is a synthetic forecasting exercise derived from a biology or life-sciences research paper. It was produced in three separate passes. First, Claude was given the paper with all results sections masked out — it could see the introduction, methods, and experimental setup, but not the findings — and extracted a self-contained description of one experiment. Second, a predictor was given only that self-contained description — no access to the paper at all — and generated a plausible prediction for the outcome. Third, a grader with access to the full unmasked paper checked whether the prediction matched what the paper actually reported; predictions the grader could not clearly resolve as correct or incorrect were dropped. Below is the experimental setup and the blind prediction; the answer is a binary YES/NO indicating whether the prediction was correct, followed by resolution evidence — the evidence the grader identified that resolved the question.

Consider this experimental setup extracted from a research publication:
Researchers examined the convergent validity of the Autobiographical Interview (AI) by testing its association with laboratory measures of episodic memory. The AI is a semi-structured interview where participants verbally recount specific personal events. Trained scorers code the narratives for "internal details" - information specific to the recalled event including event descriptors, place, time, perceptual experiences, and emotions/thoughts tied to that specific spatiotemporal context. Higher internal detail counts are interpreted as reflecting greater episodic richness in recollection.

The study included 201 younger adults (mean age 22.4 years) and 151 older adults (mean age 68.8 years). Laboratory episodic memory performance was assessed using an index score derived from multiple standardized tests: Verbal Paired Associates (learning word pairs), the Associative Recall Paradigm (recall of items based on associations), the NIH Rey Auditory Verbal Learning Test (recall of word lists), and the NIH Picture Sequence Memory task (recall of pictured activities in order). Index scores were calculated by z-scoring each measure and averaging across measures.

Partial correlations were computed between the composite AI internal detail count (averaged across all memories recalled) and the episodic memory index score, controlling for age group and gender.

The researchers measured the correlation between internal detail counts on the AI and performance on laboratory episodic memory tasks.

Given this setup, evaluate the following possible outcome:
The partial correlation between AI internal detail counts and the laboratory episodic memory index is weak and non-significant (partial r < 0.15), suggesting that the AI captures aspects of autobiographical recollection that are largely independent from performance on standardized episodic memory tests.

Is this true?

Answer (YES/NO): NO